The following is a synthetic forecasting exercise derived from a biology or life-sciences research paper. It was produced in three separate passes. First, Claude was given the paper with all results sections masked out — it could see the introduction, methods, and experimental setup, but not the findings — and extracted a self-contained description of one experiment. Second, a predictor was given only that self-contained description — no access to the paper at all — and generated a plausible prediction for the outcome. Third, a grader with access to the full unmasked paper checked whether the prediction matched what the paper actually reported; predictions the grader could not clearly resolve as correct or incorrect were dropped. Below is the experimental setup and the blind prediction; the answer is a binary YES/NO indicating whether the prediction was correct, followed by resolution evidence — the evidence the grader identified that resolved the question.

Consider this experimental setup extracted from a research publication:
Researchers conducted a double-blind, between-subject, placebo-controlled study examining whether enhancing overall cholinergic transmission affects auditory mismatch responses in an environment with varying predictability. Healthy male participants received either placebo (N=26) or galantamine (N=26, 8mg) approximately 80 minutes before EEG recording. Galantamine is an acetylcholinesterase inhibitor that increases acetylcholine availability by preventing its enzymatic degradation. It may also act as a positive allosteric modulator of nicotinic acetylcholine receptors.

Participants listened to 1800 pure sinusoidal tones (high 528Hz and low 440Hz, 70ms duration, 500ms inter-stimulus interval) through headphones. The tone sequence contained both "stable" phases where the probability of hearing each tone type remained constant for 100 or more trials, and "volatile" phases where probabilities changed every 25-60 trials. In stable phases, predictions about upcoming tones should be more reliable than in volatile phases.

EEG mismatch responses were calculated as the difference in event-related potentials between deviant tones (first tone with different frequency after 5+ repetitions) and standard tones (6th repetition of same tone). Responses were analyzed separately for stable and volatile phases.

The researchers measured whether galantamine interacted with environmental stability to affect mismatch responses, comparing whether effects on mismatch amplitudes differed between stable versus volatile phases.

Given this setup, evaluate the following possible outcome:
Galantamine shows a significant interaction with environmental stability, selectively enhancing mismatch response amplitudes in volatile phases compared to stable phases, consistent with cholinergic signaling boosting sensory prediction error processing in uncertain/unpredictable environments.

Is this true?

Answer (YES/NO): NO